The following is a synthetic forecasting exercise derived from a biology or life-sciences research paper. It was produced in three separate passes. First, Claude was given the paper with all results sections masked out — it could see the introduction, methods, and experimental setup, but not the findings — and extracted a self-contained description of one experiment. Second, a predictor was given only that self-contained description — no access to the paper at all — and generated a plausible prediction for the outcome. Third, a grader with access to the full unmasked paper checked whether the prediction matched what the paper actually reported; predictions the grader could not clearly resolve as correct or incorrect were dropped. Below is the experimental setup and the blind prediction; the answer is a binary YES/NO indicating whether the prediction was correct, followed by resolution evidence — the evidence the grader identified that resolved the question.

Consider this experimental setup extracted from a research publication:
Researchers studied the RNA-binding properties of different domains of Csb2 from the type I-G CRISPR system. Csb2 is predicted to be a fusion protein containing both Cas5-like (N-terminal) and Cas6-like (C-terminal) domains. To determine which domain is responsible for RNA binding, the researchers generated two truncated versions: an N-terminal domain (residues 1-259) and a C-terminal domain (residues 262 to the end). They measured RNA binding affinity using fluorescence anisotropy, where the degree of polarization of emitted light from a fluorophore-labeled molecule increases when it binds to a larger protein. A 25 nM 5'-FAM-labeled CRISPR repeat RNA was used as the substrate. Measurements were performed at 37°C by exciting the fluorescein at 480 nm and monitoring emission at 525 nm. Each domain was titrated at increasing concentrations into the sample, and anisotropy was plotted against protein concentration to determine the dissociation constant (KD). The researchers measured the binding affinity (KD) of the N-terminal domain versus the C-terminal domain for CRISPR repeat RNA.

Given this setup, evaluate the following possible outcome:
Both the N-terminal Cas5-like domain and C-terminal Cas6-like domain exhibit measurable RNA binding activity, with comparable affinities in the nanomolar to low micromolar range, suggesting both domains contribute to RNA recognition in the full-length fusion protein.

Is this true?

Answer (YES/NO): NO